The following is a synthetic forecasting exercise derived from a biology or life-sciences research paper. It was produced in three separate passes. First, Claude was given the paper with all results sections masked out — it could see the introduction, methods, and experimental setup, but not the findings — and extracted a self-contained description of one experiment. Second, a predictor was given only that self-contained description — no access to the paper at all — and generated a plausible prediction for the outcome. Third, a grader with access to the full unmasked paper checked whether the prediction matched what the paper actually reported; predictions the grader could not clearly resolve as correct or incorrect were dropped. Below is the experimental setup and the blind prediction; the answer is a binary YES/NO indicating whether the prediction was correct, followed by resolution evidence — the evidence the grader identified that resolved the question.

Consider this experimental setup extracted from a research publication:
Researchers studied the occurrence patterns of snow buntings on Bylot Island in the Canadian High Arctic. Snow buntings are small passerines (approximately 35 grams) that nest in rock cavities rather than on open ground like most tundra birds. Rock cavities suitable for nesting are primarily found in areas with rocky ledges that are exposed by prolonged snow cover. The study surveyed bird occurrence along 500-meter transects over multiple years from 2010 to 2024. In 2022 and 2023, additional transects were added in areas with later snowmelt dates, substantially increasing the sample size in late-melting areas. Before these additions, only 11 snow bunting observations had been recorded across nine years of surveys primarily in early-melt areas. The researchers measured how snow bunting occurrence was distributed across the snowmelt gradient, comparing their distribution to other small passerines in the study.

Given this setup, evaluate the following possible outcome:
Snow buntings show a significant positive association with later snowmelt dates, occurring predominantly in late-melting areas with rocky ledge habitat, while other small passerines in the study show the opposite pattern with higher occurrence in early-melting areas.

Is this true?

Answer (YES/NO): YES